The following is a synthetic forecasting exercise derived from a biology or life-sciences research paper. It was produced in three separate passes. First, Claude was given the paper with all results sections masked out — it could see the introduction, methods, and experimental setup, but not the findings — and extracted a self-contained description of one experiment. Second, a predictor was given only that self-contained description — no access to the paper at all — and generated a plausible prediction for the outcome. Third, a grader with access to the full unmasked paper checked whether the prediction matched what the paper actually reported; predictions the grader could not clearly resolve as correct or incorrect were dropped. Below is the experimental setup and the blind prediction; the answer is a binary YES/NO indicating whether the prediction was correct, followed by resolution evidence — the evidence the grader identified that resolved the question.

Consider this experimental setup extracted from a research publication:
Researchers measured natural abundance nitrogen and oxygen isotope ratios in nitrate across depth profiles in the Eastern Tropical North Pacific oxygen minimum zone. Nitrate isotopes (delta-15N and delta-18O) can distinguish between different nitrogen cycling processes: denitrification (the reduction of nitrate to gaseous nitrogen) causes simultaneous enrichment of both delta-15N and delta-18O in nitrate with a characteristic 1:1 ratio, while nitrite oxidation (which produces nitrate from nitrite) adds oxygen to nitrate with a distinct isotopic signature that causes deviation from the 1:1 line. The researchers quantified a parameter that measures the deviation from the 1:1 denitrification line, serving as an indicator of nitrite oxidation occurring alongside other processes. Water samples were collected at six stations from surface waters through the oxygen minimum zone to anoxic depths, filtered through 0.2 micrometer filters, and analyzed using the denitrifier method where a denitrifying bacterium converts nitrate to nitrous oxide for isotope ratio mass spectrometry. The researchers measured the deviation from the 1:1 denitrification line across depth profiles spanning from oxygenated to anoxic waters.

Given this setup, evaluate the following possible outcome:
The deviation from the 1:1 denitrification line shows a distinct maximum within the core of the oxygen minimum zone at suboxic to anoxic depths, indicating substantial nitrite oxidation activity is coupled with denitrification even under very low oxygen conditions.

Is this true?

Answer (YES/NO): NO